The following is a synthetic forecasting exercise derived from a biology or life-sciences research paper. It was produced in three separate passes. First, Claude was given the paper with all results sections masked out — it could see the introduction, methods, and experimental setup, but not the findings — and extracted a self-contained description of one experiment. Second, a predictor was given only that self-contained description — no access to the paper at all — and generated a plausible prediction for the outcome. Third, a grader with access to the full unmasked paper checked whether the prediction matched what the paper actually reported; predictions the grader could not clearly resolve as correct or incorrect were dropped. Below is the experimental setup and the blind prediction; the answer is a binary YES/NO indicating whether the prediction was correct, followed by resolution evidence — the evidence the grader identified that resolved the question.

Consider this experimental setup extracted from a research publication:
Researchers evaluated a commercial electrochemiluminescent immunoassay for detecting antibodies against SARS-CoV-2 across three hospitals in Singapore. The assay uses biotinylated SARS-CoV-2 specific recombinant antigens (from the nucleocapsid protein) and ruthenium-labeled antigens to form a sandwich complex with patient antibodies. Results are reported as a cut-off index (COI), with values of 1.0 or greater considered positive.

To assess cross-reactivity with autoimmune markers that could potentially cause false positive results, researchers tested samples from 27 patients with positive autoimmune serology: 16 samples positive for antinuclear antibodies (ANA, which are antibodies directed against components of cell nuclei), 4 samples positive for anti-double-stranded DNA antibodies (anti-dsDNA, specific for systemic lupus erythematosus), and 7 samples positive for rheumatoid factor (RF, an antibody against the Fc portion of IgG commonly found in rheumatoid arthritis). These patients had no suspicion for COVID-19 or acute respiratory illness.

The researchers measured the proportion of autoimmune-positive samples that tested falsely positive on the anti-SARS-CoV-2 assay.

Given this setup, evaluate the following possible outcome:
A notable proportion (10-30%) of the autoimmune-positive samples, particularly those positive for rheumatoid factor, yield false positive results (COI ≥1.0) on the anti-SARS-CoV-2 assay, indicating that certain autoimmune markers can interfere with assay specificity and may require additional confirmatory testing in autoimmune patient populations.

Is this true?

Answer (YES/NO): NO